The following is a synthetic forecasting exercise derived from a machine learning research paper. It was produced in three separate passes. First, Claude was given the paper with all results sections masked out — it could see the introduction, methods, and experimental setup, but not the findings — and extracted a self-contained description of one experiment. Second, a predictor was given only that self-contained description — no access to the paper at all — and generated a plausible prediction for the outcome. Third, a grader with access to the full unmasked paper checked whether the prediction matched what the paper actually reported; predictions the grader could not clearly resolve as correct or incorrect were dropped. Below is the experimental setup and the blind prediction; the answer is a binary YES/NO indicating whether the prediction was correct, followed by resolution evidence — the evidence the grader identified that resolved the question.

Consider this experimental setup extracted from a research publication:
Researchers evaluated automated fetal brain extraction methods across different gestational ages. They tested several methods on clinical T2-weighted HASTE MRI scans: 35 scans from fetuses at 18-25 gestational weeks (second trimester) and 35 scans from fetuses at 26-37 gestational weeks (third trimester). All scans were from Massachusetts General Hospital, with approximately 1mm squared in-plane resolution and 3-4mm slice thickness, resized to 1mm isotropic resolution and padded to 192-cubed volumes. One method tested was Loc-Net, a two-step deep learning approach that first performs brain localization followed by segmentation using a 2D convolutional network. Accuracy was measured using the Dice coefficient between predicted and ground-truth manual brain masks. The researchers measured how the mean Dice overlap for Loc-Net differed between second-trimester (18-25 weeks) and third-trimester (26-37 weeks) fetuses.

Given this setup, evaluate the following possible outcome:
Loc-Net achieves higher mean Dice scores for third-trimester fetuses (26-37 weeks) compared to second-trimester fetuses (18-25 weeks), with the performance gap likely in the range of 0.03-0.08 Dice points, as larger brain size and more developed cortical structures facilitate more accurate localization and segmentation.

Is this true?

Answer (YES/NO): NO